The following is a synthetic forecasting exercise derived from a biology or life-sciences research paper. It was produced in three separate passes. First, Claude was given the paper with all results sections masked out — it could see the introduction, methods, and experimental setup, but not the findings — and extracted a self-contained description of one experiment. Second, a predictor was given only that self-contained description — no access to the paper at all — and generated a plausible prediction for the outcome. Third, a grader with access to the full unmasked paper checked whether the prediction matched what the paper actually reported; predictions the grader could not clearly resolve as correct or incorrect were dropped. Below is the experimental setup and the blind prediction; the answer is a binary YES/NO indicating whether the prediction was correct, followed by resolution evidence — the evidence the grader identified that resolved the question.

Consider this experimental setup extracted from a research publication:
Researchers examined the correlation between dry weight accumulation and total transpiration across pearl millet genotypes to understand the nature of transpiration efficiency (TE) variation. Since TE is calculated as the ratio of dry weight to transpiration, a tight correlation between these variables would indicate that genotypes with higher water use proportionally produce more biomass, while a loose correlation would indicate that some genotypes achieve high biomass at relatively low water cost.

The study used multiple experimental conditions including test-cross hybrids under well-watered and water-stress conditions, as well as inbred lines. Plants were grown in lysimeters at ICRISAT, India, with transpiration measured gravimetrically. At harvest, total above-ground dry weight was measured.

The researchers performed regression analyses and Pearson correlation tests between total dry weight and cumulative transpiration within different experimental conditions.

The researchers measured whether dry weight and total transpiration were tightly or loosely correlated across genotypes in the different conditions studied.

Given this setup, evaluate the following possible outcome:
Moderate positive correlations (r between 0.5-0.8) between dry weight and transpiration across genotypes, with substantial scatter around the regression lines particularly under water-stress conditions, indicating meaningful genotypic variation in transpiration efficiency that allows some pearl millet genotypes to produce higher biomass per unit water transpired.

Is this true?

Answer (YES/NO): NO